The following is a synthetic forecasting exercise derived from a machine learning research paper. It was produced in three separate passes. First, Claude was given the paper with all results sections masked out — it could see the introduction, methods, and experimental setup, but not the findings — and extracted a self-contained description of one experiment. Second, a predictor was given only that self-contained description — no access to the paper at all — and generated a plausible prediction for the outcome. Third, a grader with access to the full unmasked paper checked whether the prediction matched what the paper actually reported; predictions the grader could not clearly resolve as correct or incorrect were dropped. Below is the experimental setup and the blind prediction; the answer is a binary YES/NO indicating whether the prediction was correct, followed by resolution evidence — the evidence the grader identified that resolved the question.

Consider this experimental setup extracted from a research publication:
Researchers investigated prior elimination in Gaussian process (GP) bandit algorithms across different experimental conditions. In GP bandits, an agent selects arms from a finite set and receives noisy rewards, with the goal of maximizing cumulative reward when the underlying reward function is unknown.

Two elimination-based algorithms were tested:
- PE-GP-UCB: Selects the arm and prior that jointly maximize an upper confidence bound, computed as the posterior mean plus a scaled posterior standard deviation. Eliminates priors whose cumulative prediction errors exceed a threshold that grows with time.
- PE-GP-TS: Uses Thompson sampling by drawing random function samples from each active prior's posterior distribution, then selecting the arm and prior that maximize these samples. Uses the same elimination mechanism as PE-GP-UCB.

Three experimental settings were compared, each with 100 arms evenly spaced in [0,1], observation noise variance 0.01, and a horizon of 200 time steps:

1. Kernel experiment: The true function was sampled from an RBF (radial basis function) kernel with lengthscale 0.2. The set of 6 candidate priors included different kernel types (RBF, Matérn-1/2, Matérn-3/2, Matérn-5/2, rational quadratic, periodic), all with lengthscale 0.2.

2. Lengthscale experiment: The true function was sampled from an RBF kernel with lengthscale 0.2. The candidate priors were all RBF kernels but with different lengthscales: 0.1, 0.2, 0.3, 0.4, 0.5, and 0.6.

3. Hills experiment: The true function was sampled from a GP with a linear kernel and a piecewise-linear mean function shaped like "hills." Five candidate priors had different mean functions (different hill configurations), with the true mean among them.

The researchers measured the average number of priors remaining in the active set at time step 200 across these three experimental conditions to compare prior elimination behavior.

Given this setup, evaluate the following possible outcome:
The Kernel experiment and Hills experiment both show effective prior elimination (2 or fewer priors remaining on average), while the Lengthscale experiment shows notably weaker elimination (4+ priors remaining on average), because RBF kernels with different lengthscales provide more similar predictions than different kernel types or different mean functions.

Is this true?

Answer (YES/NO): NO